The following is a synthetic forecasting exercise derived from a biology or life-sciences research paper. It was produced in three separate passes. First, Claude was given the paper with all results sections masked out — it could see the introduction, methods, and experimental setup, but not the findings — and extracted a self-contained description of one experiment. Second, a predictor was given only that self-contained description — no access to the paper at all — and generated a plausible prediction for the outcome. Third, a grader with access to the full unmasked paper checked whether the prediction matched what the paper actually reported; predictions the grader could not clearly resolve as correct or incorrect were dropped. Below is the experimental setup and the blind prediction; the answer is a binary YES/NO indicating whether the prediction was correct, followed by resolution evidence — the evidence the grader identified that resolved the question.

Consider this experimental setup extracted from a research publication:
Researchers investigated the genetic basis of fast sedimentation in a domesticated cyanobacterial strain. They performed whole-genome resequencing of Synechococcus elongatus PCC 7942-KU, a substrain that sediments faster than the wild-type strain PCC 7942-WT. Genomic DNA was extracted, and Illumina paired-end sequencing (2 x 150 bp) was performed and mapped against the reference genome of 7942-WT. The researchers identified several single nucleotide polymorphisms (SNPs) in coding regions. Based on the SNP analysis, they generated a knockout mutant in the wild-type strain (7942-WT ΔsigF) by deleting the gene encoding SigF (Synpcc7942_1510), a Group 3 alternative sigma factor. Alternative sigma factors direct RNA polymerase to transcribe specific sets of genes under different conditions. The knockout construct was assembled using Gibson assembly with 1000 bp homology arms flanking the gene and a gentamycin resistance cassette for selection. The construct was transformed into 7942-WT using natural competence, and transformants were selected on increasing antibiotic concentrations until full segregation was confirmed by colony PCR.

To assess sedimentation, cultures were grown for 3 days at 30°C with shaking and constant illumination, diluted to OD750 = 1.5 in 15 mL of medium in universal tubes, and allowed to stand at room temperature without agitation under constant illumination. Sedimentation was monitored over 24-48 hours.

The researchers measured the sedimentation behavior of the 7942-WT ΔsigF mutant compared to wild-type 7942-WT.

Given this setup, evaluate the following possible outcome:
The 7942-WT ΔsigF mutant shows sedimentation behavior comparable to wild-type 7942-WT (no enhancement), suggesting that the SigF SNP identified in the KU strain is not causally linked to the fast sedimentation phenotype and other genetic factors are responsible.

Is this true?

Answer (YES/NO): NO